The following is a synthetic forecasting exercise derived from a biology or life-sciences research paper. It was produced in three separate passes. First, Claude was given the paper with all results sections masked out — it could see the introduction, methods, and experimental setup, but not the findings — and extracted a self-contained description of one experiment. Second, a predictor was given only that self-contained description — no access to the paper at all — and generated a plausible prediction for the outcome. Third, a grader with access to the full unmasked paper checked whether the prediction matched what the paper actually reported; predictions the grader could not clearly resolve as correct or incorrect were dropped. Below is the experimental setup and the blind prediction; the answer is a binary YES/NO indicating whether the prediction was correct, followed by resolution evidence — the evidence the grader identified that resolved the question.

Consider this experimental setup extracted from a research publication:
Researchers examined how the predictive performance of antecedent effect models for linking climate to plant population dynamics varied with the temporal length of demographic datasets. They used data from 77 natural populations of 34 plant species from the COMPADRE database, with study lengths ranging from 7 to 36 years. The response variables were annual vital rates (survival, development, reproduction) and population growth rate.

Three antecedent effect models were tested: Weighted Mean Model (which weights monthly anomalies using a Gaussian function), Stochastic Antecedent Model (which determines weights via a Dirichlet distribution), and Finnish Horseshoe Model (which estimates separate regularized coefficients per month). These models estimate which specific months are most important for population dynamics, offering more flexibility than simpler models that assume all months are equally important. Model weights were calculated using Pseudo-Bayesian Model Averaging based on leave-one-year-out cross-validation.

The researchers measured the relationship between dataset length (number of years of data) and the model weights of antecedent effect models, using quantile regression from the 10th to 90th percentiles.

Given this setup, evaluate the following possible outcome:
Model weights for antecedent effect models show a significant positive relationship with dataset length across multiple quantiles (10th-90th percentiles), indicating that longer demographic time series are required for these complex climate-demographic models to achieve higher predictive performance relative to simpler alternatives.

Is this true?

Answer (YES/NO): NO